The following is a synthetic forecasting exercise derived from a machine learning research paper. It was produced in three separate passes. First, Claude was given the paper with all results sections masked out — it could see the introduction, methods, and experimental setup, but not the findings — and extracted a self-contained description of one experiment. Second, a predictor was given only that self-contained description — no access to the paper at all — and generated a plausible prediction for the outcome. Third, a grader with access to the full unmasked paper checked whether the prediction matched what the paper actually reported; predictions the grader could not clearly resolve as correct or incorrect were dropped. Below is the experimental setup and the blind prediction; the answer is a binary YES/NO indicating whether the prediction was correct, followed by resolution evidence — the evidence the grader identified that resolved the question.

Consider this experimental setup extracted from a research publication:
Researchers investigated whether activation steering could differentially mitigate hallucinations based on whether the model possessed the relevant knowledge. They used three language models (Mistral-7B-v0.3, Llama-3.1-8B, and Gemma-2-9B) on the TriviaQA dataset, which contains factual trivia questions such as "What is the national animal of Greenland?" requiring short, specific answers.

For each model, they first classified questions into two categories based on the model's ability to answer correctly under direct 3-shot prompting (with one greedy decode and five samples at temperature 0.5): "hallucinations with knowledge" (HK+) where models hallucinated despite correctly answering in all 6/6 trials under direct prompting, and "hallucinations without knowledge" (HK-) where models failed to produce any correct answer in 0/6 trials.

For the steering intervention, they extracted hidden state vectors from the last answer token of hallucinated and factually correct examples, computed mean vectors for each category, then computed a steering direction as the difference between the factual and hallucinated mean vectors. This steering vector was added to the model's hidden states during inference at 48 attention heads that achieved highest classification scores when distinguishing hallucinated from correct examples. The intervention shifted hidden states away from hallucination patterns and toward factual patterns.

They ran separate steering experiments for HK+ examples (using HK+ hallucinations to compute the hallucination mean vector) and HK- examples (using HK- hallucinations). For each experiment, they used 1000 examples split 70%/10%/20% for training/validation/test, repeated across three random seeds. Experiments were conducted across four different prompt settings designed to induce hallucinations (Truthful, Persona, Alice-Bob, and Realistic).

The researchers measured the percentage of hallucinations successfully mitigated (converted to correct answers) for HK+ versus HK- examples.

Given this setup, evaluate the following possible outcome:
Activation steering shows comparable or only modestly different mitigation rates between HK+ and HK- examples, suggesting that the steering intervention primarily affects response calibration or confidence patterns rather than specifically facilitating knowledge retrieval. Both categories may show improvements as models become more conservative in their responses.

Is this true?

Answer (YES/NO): NO